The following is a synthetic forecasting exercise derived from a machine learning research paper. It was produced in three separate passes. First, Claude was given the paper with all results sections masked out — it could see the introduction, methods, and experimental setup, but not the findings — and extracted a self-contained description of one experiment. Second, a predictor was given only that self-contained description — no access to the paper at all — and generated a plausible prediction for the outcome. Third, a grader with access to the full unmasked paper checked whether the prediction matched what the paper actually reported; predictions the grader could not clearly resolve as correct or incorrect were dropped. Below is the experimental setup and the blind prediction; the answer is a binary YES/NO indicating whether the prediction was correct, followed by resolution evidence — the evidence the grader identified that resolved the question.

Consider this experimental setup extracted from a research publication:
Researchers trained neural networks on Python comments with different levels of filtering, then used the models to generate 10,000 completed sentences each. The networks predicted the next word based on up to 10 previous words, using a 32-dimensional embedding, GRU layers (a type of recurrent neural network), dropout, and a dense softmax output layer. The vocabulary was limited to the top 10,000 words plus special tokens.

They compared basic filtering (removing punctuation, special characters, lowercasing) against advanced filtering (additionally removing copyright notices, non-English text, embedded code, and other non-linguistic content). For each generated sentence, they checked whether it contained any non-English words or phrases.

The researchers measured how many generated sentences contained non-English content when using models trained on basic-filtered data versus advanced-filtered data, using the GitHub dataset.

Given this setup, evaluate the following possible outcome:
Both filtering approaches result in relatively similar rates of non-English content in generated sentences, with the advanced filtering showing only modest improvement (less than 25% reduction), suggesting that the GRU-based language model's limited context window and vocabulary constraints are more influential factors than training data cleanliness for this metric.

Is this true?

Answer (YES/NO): NO